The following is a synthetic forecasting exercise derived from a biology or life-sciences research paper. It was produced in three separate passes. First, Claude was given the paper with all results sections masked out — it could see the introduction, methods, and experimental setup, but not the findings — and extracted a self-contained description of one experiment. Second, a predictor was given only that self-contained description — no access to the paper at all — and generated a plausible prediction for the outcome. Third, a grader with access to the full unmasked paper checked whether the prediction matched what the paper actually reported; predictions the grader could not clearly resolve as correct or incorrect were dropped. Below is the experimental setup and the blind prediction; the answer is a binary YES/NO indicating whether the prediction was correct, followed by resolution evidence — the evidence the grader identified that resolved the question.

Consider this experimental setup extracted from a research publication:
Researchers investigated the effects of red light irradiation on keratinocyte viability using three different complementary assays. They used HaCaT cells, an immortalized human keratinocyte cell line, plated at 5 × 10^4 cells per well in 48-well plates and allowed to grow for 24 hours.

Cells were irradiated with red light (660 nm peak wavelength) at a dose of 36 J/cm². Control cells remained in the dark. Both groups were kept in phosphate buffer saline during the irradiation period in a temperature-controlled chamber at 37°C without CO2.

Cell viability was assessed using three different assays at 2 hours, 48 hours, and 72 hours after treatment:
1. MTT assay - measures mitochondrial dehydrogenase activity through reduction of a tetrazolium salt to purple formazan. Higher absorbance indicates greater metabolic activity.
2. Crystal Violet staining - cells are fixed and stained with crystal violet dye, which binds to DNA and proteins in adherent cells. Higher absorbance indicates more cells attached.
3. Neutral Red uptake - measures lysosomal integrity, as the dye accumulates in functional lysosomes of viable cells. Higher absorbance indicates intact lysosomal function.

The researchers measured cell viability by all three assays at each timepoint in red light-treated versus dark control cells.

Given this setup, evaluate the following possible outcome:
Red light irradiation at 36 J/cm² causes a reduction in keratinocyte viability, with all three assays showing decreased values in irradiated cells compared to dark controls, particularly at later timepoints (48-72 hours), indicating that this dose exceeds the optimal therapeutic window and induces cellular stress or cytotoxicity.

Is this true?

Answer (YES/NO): NO